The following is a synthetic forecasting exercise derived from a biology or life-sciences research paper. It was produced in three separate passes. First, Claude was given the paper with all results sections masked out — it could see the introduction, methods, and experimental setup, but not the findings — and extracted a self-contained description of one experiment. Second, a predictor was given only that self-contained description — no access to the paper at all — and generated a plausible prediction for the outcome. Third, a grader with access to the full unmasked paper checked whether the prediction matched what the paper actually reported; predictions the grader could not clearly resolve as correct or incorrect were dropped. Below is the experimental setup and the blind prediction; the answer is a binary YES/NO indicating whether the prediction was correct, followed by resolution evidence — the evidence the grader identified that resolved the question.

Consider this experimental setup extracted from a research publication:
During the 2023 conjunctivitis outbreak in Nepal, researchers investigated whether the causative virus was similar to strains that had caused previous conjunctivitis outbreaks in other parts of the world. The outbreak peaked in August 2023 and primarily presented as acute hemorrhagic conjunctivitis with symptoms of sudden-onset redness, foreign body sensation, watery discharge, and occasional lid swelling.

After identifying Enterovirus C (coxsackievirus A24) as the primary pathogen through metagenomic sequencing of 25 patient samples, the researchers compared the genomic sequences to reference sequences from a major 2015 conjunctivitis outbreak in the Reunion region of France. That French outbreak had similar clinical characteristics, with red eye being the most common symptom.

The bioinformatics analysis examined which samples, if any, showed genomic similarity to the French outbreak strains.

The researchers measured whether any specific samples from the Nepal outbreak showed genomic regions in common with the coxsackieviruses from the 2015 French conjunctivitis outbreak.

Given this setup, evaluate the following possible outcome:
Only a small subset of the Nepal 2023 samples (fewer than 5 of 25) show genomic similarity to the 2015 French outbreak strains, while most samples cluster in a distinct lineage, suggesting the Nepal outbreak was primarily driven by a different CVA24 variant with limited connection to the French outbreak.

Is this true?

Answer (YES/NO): YES